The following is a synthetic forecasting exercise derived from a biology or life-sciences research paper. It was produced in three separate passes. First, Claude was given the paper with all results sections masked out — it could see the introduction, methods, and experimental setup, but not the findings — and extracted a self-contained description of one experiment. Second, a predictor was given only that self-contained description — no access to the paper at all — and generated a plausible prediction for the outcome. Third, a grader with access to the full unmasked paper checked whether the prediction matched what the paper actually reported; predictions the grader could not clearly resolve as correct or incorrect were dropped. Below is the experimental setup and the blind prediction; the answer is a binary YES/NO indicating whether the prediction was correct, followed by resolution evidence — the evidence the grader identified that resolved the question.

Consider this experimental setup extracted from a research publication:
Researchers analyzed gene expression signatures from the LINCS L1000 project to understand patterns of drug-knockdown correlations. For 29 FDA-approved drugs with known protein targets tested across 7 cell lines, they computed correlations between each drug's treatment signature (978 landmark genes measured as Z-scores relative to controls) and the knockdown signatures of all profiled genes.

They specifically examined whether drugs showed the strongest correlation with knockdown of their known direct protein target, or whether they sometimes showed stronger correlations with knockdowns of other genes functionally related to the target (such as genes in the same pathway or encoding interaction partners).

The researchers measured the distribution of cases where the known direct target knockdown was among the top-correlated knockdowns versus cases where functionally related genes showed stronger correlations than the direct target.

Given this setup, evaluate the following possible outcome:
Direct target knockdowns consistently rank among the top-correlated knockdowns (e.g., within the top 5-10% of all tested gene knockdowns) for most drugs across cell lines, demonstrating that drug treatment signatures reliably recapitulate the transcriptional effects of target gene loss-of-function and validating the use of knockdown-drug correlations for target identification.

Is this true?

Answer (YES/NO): NO